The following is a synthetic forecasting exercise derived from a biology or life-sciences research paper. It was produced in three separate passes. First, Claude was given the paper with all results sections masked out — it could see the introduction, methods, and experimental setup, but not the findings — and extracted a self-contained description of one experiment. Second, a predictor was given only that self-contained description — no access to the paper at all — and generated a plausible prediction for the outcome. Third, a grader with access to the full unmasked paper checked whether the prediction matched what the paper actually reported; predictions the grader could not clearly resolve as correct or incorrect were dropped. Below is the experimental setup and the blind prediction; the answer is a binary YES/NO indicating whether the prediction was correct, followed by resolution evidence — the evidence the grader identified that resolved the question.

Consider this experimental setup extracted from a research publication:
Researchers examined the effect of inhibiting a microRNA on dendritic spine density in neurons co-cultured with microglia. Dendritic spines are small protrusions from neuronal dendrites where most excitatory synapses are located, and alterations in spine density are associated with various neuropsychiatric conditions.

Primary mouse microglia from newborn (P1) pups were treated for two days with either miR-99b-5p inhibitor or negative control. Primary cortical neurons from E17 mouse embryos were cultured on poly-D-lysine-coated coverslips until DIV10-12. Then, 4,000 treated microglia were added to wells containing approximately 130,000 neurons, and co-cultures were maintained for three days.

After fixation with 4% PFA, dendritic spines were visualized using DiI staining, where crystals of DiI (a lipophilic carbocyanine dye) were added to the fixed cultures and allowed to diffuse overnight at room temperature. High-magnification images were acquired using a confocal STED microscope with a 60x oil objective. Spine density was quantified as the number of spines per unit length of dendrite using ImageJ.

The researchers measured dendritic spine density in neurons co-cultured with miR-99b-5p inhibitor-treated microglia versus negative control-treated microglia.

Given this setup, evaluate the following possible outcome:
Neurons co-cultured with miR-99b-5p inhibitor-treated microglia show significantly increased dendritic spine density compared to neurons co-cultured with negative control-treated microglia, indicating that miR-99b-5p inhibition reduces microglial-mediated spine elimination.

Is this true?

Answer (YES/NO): NO